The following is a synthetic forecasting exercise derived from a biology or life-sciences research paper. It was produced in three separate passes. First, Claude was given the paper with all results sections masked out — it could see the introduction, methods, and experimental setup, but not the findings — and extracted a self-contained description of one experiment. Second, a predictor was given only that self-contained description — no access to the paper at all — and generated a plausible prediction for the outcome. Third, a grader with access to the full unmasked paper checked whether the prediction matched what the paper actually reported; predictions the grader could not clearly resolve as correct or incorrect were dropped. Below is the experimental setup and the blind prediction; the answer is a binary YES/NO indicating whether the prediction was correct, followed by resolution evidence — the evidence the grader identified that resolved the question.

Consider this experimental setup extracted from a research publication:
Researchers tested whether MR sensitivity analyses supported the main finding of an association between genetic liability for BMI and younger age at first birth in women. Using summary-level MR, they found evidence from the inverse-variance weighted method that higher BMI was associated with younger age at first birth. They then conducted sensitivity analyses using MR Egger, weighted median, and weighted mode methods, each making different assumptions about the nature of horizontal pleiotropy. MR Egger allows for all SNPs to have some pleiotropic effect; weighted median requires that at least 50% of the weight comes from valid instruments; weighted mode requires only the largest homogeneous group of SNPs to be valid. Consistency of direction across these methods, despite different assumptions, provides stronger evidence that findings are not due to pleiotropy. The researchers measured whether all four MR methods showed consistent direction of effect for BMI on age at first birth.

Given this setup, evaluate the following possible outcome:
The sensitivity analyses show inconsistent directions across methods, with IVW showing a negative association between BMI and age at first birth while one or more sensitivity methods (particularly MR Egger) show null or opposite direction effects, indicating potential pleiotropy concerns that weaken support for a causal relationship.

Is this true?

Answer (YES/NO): NO